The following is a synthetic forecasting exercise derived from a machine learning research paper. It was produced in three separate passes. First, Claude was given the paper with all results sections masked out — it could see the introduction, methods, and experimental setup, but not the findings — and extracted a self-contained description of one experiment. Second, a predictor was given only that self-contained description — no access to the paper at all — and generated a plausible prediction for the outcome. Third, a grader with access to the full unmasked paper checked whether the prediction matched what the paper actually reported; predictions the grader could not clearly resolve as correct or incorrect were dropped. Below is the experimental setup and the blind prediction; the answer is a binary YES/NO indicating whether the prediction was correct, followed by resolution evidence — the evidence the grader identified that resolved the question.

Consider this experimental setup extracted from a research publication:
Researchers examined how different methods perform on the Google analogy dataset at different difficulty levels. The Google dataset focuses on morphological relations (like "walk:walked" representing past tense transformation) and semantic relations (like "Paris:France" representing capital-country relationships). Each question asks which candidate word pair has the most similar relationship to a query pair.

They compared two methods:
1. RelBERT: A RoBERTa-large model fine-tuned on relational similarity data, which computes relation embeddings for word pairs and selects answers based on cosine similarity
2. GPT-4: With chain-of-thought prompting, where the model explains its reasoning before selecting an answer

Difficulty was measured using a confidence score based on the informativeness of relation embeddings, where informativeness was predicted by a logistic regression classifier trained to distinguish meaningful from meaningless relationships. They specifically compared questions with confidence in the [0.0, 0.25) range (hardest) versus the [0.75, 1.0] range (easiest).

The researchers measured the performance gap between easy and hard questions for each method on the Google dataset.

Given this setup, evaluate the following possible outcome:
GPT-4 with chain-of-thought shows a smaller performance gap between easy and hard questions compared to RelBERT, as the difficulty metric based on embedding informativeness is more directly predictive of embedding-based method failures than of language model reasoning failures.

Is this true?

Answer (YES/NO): YES